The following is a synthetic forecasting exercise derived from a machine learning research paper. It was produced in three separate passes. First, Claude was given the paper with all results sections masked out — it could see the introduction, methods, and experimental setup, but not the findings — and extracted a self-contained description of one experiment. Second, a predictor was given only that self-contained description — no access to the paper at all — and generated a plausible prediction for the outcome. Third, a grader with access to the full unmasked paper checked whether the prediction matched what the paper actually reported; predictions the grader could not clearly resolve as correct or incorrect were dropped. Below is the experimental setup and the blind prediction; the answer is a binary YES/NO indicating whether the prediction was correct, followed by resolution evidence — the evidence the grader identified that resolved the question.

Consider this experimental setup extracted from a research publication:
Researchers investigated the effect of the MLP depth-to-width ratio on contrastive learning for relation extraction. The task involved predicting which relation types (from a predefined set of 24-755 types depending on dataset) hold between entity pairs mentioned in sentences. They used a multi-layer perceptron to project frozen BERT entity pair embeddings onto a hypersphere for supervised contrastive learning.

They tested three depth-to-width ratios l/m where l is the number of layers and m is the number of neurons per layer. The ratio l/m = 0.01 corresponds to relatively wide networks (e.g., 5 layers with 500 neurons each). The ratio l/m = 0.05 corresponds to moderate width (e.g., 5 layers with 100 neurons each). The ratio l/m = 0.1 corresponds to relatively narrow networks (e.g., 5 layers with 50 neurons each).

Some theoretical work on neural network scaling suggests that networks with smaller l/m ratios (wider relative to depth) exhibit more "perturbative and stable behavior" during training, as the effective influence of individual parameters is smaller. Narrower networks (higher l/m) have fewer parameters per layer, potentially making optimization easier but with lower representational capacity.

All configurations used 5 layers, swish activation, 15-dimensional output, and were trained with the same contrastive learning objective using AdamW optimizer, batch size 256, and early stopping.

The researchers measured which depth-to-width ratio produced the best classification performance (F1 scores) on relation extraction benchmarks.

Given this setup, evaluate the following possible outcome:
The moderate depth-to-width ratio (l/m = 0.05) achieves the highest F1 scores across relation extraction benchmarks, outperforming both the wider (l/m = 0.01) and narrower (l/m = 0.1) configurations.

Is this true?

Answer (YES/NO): NO